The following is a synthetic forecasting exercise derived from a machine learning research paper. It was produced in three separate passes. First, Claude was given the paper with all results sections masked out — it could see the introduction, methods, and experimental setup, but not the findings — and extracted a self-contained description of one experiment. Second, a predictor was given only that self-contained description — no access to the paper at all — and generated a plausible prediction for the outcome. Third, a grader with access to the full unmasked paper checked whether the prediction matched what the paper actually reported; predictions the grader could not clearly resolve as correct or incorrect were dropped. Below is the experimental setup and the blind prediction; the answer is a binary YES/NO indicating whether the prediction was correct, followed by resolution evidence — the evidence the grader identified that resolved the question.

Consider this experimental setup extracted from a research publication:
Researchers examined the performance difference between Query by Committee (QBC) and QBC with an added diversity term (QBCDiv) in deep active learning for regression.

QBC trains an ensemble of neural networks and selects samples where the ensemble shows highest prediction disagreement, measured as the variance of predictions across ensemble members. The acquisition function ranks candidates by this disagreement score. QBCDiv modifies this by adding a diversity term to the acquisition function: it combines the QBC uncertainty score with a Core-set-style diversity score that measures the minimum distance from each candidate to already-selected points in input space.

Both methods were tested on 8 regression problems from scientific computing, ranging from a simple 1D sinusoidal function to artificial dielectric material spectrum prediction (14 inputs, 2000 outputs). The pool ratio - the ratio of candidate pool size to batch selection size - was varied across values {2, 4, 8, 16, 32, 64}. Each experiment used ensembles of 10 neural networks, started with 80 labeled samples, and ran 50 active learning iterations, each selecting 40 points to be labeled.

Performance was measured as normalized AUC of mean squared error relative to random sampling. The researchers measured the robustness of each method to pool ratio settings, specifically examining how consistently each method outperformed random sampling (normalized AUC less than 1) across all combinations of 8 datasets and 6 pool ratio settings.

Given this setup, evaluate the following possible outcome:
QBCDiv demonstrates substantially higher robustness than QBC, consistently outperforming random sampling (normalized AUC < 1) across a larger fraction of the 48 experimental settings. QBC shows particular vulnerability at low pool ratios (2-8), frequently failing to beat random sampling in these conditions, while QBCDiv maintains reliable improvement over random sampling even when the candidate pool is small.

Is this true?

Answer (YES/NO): NO